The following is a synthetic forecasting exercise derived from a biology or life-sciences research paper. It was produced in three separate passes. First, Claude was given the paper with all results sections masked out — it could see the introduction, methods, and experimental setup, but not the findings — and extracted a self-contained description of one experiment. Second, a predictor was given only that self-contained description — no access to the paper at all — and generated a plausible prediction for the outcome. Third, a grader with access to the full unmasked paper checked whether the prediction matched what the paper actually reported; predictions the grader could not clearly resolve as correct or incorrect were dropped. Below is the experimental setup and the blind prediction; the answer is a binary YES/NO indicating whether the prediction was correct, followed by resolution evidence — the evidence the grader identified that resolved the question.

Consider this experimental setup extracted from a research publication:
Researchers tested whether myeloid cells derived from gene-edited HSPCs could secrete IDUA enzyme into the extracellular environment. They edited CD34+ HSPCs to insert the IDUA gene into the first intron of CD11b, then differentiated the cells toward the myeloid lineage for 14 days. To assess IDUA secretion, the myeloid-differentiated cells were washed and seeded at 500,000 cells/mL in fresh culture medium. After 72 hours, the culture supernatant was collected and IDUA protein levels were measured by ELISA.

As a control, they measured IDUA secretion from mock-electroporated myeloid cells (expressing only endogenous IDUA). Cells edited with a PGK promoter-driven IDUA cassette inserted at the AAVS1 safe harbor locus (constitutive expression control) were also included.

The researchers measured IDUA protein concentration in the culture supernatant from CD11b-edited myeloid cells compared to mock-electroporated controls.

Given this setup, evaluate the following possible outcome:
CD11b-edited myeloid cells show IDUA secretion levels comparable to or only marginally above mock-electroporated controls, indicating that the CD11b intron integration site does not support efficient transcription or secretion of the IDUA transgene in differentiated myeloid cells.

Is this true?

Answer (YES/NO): NO